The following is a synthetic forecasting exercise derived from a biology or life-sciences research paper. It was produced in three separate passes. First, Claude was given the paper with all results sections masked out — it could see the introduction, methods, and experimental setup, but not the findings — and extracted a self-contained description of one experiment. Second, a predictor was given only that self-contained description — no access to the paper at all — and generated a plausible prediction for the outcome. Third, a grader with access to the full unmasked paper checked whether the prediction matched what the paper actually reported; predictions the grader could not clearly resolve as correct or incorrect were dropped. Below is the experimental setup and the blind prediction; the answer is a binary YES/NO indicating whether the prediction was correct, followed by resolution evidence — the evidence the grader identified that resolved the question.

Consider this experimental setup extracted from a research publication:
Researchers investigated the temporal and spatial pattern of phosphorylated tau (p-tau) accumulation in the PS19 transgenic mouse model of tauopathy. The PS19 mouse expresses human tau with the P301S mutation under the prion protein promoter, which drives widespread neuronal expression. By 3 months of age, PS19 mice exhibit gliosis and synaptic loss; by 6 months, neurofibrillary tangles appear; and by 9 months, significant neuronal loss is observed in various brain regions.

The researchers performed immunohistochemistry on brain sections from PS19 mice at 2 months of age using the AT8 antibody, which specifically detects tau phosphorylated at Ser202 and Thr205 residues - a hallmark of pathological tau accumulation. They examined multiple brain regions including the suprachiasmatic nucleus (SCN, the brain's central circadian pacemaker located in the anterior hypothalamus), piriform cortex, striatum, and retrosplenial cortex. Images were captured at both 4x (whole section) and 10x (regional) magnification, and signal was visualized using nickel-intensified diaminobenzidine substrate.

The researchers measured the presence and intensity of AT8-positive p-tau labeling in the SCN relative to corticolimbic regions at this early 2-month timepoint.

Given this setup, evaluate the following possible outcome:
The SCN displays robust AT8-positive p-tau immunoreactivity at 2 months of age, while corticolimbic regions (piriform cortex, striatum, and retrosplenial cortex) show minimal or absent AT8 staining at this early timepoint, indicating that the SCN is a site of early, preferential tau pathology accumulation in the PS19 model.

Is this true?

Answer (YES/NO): YES